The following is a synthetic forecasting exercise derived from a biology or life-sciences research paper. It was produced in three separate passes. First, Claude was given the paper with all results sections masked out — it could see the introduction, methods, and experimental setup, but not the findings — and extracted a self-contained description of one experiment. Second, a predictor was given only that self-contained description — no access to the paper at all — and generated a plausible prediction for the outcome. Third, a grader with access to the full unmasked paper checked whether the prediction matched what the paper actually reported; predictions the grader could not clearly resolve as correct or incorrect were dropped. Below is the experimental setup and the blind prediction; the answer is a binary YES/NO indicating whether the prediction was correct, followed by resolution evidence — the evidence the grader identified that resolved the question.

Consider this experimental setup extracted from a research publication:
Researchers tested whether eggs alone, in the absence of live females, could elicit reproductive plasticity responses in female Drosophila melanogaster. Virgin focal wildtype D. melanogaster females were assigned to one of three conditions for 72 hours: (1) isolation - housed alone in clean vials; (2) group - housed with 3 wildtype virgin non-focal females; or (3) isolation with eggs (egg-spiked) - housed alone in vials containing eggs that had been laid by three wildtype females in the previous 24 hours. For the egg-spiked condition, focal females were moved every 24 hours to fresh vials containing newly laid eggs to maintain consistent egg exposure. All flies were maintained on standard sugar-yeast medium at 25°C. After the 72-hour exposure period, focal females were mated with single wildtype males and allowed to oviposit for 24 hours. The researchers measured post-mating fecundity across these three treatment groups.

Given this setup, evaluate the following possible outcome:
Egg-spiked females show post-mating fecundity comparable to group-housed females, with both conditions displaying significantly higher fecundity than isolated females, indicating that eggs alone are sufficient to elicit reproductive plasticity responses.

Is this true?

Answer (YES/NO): NO